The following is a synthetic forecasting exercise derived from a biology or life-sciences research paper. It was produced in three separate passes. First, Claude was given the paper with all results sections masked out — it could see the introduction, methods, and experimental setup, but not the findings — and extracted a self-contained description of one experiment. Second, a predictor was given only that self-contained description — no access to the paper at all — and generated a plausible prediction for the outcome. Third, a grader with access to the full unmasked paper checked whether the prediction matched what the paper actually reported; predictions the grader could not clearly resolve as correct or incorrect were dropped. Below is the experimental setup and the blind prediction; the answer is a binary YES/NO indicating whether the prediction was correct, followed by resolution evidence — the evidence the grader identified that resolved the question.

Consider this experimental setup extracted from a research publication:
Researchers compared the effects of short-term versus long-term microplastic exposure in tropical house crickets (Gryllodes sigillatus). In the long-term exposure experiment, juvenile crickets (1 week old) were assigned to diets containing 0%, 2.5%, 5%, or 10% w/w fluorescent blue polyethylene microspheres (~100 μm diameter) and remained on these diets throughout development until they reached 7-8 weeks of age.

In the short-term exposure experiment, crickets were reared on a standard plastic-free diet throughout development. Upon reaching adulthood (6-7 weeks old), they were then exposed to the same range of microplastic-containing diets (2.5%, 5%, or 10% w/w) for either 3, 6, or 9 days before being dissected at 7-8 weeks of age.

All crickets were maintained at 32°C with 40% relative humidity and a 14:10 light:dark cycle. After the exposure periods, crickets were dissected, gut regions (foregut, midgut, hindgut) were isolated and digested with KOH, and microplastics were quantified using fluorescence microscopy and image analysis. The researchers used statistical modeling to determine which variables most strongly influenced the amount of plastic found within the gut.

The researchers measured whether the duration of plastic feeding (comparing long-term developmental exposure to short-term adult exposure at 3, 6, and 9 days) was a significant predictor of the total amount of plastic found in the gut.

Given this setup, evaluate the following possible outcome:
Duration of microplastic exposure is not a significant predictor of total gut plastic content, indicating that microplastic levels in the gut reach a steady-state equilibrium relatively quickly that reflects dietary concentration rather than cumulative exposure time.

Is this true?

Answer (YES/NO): YES